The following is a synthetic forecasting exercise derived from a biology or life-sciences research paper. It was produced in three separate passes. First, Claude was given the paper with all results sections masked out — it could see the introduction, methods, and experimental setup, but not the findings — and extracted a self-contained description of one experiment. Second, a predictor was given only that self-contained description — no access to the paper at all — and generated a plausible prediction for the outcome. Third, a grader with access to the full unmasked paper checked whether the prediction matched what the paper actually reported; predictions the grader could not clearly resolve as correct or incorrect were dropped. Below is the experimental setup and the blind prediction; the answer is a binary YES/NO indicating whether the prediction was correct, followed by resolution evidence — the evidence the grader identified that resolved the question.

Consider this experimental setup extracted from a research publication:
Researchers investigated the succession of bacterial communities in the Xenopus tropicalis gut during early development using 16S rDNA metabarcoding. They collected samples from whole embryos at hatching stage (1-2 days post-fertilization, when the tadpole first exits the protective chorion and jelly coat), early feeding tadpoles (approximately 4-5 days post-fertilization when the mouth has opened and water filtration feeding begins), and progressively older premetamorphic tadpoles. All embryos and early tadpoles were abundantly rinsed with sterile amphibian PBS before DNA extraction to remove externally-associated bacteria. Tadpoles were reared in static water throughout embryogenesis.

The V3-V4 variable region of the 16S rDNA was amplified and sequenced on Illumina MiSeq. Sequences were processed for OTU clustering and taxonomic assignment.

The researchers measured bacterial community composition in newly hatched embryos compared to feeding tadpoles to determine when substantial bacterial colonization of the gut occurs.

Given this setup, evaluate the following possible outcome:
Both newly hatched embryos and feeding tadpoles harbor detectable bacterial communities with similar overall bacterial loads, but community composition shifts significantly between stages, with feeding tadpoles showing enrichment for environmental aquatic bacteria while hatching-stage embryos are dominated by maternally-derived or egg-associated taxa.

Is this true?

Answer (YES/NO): NO